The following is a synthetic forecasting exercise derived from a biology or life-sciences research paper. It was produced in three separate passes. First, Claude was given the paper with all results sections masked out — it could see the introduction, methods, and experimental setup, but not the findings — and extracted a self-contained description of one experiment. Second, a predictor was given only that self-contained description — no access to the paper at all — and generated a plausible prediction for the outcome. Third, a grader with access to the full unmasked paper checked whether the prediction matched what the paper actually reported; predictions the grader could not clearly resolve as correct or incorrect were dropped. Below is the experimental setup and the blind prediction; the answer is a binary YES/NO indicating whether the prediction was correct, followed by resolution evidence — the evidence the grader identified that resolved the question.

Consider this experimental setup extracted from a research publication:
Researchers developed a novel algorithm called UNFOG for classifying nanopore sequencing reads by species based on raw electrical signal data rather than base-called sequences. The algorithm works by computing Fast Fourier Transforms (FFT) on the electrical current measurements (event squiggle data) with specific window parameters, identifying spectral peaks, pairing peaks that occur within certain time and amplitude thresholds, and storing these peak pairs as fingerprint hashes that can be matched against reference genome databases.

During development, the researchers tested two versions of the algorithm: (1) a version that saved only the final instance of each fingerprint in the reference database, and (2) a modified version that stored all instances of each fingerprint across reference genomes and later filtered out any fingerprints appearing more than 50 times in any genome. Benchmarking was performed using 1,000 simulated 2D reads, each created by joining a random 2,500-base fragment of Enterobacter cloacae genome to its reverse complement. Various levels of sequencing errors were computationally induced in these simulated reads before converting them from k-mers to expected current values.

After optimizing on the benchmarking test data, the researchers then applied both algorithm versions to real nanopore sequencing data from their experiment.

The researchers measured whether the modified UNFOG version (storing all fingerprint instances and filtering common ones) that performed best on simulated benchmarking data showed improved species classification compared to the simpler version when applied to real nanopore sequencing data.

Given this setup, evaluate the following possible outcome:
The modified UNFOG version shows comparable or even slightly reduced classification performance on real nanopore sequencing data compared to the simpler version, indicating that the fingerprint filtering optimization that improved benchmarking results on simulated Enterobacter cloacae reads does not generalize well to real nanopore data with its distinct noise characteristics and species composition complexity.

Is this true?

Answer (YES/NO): YES